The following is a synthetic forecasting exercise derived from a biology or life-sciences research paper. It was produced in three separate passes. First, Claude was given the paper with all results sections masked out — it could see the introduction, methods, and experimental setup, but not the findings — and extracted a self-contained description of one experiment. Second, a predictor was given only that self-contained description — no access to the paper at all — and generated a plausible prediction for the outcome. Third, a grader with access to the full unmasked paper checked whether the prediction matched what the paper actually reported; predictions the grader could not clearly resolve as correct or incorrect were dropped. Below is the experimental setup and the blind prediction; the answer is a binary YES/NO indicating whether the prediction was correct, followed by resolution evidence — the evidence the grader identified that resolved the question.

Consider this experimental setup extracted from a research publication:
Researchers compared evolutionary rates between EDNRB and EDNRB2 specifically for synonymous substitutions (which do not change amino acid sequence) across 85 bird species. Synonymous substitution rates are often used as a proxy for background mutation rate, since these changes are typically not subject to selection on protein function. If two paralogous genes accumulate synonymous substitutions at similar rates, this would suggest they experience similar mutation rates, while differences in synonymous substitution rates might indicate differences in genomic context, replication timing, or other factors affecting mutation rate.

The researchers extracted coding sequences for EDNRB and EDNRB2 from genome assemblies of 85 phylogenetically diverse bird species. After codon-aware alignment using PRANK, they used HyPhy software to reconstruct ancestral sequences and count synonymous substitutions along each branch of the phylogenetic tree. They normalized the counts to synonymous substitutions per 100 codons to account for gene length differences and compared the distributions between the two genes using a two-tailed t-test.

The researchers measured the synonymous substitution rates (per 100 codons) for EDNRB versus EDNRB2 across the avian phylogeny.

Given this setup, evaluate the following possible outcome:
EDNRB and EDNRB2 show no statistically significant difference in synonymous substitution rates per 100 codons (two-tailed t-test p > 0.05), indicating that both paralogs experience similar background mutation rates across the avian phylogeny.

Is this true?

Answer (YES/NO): NO